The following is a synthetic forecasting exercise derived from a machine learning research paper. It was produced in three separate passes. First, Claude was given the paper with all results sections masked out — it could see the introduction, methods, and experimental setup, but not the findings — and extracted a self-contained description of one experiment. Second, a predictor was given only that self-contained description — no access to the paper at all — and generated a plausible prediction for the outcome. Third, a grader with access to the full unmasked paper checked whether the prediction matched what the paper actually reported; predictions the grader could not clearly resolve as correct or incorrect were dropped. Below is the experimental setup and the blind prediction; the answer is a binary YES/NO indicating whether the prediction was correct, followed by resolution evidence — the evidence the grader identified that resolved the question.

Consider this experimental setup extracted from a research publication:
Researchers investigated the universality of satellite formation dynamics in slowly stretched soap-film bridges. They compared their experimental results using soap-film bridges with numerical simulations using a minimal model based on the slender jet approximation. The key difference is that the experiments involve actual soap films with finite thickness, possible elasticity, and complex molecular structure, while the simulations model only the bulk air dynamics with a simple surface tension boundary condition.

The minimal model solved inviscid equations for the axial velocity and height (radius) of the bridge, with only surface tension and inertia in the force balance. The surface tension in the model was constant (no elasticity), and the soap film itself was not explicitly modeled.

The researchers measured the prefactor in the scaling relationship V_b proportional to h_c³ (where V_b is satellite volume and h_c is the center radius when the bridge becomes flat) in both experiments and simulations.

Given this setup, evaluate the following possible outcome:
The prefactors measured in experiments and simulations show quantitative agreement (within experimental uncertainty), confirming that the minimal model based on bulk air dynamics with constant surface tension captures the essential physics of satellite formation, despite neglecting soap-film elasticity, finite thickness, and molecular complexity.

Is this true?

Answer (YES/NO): YES